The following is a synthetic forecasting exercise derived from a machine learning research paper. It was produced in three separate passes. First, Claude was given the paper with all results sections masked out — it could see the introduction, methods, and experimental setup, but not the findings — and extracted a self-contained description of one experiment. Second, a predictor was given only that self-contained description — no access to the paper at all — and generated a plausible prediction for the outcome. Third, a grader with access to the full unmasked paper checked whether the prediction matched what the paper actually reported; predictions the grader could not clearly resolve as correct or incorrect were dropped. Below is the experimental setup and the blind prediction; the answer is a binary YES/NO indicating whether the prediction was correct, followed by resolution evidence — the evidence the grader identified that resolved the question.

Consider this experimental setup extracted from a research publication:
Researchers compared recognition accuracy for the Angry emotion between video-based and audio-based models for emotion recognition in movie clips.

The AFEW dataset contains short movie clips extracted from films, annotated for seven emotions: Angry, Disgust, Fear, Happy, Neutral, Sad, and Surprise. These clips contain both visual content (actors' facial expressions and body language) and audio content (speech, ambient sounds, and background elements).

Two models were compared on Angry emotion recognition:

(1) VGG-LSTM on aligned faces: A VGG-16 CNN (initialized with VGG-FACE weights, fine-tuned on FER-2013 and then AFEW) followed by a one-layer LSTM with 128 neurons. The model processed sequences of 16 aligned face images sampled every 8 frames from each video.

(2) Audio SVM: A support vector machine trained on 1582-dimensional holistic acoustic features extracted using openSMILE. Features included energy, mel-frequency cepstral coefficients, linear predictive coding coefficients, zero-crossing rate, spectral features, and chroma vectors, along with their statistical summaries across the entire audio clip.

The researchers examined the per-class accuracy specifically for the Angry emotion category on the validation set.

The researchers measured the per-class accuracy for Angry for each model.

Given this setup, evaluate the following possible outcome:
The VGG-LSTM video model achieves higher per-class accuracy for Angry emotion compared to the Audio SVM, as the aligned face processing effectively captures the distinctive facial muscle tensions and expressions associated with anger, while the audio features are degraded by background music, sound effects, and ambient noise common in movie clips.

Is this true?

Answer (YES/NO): NO